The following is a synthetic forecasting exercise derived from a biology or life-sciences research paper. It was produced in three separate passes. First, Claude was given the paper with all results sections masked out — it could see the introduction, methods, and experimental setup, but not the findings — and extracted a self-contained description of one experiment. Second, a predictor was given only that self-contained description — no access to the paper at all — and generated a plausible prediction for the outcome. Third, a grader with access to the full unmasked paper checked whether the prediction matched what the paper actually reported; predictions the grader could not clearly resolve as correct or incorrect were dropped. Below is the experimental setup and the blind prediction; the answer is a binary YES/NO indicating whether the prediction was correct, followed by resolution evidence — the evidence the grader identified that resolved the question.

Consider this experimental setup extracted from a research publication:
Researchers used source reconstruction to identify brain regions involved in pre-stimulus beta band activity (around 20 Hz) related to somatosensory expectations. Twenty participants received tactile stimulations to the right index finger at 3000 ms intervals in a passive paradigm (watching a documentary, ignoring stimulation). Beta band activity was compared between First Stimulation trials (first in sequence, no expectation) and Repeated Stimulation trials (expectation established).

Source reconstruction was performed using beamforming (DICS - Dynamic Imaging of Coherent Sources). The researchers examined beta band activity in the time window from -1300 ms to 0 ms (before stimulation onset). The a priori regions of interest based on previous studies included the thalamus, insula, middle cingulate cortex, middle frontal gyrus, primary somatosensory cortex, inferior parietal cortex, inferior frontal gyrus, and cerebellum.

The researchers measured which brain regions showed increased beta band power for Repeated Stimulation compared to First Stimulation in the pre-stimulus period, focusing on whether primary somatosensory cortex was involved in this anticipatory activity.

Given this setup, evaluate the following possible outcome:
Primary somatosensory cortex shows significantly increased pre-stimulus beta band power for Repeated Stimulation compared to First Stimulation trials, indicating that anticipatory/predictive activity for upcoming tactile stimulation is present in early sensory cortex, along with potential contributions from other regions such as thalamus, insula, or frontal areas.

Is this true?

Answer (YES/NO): NO